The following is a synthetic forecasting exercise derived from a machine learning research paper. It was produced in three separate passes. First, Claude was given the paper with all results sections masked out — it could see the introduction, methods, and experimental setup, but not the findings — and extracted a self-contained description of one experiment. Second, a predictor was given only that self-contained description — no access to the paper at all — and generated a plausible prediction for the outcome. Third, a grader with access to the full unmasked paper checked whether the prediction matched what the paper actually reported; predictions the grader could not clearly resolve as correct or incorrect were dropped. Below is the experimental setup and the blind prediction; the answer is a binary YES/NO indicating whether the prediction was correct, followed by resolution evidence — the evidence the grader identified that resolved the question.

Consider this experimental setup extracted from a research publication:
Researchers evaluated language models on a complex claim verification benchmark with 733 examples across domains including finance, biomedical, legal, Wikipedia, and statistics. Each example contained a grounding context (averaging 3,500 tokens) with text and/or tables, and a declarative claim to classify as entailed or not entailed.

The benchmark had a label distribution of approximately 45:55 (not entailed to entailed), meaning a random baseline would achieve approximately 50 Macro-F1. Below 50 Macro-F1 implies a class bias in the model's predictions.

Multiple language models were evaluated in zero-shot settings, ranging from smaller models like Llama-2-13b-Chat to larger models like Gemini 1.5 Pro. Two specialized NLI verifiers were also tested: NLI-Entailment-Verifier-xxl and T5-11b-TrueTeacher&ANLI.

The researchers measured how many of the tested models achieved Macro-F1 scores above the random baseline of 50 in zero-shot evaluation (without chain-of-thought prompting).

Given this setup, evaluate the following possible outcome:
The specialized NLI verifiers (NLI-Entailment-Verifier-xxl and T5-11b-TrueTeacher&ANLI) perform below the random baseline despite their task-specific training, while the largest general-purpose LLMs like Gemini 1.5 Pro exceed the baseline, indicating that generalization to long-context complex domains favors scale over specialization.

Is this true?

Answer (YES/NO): YES